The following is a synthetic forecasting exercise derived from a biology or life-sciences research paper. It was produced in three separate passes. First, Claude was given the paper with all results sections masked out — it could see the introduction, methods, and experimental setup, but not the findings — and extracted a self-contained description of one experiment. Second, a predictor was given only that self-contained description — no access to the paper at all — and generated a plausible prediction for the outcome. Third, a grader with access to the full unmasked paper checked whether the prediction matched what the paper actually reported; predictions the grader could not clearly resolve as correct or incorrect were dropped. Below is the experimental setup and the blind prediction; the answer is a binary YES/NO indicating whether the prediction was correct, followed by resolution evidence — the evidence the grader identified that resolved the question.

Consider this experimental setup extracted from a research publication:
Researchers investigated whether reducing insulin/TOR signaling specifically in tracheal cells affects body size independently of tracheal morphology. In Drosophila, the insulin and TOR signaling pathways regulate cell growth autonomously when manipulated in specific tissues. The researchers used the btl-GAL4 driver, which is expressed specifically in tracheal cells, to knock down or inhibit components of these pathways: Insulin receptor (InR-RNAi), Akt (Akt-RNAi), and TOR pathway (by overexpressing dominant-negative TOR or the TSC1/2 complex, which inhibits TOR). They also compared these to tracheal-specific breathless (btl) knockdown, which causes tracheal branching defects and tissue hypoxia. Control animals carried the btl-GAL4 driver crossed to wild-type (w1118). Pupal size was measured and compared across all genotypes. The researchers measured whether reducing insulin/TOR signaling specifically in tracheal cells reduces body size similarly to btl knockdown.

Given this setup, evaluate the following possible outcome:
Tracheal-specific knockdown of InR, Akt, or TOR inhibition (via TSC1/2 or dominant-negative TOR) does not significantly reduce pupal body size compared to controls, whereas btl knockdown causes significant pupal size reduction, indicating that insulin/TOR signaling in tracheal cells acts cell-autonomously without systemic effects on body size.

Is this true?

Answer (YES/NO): NO